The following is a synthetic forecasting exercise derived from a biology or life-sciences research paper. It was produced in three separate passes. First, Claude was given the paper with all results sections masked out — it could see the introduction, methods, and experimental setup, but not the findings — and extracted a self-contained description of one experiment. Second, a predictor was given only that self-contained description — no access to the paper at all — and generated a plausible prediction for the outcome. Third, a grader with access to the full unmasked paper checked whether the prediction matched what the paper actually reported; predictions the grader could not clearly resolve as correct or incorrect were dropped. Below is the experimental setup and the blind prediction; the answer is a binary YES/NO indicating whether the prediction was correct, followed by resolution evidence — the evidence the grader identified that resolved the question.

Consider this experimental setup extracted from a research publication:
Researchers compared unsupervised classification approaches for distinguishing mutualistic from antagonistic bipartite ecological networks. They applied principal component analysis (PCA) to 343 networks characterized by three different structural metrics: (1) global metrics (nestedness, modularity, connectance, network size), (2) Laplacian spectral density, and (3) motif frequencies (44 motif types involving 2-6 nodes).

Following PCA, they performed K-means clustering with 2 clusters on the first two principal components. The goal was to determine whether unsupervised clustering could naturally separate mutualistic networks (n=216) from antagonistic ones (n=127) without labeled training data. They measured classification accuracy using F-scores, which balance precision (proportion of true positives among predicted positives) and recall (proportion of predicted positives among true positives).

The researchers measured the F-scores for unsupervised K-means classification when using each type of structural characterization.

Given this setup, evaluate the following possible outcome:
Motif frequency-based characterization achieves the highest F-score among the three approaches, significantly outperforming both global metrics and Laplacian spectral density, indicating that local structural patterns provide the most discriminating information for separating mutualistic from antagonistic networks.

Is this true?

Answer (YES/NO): NO